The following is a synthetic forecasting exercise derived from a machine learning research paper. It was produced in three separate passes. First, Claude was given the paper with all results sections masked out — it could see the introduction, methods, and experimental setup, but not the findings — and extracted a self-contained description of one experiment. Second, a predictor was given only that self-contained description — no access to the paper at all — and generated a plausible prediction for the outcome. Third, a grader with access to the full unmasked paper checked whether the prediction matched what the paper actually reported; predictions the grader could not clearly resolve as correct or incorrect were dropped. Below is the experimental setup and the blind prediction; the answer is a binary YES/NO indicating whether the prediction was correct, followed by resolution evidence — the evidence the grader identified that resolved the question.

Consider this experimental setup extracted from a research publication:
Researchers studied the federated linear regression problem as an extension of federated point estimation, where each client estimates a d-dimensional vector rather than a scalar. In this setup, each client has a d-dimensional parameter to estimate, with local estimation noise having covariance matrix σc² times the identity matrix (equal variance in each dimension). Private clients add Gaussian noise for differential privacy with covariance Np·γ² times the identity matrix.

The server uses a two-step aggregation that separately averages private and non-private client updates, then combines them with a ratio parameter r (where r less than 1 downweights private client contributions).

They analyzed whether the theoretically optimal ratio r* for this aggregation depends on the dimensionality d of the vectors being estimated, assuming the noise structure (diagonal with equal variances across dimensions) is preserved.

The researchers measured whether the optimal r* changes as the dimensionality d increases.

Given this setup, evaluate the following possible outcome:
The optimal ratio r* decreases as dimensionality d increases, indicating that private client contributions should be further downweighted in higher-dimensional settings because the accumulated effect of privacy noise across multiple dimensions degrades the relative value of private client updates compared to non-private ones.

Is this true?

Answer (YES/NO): NO